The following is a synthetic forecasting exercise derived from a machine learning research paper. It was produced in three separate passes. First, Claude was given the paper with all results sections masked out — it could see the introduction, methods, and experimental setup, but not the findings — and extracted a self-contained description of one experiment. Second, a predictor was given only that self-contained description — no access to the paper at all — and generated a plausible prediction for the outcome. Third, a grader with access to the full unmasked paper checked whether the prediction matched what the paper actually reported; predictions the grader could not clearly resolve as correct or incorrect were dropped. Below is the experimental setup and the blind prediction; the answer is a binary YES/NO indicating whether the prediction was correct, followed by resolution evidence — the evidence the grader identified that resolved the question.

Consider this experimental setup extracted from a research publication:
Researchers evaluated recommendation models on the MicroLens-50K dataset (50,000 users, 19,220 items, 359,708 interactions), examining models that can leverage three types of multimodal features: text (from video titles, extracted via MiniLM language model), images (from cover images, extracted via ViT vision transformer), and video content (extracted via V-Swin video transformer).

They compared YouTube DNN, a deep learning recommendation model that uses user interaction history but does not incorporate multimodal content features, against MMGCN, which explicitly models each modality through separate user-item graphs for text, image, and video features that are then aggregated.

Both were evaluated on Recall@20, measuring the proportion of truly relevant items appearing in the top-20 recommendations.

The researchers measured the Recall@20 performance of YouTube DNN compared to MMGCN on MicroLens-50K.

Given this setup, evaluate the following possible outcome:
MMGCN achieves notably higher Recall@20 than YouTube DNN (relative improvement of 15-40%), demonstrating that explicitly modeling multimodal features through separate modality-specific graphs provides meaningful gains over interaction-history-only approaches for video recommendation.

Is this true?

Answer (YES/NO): NO